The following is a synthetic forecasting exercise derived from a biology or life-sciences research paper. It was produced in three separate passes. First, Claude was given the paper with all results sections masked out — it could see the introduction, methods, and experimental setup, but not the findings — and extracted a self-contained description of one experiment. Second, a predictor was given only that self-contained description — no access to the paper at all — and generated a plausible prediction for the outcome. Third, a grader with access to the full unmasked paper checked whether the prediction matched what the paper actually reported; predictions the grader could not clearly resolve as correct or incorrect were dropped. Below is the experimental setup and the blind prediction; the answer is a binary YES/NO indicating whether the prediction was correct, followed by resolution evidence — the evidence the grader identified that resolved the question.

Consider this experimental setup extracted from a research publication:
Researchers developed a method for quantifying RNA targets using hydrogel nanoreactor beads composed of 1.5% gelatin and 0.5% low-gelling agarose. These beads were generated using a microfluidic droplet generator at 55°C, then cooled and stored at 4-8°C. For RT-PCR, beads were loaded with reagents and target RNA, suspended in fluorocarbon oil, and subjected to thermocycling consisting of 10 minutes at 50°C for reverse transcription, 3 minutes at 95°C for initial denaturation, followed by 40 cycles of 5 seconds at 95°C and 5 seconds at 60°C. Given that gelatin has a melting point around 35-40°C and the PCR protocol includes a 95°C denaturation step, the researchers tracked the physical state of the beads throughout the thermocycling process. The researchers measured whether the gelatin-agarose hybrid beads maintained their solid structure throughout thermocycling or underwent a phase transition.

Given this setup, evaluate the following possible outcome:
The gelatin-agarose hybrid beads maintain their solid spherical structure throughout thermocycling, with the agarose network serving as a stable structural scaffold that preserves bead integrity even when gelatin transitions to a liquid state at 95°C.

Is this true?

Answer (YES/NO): NO